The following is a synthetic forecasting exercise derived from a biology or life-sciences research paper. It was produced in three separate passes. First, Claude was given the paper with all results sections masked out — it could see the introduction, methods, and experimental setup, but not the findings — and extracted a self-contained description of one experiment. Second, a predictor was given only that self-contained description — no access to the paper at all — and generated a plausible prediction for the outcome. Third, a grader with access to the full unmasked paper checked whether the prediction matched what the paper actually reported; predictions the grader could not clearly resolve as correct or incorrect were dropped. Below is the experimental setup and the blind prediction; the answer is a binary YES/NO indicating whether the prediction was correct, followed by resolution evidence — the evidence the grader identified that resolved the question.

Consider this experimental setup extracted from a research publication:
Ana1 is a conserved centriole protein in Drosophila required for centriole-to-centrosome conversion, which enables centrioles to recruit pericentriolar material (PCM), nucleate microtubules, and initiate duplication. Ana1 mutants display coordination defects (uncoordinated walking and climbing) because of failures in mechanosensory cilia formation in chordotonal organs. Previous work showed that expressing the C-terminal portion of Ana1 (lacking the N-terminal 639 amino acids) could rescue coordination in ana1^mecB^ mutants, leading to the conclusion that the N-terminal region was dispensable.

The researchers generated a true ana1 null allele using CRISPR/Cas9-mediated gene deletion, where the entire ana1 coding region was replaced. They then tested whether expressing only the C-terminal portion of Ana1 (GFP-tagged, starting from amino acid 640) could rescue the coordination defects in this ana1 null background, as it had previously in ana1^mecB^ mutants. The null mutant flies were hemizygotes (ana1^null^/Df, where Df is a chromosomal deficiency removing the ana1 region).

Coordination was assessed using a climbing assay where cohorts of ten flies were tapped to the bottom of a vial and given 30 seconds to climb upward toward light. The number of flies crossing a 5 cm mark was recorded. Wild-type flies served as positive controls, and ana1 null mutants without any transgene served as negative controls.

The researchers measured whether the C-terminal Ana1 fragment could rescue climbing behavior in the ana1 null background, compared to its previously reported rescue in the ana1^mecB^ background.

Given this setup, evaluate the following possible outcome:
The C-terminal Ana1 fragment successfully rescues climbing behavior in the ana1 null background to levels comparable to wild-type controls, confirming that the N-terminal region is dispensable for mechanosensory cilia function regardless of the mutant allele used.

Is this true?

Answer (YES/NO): NO